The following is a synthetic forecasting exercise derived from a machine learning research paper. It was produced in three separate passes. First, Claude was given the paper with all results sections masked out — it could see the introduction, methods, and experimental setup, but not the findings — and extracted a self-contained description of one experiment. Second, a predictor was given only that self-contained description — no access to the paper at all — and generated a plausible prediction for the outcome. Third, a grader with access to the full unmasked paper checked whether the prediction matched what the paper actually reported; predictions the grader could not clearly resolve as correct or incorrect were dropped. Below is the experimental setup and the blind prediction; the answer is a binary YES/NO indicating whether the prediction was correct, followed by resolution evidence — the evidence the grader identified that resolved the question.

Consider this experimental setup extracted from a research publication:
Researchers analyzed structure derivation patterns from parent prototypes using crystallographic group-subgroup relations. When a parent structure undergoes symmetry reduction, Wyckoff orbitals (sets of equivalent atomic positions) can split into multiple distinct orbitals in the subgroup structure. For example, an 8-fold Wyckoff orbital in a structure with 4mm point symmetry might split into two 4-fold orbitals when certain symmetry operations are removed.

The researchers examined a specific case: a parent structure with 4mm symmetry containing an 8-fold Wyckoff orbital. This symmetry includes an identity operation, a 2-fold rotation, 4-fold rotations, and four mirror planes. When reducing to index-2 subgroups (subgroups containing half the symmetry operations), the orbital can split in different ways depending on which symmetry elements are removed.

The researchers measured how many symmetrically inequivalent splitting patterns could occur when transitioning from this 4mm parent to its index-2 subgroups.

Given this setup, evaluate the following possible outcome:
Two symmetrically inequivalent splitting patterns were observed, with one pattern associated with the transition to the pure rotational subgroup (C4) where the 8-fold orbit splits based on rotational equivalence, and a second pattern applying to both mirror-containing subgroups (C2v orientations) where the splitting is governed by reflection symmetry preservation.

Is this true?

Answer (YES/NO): NO